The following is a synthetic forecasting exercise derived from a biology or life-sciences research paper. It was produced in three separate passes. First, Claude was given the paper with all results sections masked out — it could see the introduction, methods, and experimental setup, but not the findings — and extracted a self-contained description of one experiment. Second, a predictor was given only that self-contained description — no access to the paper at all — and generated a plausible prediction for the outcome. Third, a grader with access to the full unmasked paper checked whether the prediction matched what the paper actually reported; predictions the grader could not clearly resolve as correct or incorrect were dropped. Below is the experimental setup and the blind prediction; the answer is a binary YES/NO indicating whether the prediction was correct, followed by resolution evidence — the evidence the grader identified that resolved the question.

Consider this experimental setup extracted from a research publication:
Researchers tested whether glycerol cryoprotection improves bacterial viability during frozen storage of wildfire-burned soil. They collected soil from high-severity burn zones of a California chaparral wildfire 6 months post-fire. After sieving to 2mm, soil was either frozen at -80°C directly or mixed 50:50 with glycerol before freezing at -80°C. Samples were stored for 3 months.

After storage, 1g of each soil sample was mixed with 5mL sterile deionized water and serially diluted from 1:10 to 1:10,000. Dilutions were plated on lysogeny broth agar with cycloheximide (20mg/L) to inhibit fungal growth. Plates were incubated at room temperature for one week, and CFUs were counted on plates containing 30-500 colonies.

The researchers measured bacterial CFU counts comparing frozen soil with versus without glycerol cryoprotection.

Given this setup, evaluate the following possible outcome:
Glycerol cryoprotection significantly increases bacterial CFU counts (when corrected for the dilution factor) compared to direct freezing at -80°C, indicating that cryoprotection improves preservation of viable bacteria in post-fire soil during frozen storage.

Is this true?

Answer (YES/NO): NO